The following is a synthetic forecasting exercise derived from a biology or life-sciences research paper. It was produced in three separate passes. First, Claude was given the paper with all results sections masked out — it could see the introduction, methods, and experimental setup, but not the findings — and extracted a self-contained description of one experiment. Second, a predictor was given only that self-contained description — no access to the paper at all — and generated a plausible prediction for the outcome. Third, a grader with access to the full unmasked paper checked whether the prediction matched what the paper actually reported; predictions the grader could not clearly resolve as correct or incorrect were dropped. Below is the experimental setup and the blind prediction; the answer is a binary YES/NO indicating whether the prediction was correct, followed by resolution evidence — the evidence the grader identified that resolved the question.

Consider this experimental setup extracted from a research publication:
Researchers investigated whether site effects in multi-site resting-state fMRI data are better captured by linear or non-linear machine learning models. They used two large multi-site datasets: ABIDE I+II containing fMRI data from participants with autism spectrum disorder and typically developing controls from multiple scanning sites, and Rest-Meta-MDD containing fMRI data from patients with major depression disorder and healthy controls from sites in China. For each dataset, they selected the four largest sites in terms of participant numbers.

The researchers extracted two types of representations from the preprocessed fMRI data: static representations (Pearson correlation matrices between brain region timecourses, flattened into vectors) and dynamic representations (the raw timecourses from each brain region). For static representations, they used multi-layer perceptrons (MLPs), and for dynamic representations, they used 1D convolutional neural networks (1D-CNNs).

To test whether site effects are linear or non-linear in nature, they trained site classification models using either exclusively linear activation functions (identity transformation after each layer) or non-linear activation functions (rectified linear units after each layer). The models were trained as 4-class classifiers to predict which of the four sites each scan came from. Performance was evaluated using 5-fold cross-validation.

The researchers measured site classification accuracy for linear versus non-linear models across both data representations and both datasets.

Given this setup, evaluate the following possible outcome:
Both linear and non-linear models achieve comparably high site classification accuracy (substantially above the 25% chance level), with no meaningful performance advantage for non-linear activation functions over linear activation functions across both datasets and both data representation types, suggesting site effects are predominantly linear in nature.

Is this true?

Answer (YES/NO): YES